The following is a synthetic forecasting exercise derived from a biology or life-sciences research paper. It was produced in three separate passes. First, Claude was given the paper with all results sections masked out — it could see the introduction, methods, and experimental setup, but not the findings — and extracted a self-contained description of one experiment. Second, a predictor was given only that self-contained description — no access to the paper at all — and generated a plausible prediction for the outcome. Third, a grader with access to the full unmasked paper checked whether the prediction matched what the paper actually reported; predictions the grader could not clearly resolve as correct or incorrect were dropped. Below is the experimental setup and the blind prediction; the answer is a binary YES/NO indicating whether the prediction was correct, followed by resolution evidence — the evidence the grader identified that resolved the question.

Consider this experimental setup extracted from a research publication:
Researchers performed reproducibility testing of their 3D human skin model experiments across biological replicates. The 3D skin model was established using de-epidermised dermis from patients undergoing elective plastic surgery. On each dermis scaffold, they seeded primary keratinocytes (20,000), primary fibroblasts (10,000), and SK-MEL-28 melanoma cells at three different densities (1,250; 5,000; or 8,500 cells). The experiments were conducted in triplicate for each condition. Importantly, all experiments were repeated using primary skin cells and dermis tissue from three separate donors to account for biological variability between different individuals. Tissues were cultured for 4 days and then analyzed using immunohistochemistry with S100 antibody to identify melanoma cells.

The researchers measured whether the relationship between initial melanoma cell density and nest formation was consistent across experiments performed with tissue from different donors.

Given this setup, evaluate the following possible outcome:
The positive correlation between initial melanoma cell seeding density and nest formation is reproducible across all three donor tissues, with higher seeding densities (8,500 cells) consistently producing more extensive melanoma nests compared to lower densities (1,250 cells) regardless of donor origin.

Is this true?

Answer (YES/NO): YES